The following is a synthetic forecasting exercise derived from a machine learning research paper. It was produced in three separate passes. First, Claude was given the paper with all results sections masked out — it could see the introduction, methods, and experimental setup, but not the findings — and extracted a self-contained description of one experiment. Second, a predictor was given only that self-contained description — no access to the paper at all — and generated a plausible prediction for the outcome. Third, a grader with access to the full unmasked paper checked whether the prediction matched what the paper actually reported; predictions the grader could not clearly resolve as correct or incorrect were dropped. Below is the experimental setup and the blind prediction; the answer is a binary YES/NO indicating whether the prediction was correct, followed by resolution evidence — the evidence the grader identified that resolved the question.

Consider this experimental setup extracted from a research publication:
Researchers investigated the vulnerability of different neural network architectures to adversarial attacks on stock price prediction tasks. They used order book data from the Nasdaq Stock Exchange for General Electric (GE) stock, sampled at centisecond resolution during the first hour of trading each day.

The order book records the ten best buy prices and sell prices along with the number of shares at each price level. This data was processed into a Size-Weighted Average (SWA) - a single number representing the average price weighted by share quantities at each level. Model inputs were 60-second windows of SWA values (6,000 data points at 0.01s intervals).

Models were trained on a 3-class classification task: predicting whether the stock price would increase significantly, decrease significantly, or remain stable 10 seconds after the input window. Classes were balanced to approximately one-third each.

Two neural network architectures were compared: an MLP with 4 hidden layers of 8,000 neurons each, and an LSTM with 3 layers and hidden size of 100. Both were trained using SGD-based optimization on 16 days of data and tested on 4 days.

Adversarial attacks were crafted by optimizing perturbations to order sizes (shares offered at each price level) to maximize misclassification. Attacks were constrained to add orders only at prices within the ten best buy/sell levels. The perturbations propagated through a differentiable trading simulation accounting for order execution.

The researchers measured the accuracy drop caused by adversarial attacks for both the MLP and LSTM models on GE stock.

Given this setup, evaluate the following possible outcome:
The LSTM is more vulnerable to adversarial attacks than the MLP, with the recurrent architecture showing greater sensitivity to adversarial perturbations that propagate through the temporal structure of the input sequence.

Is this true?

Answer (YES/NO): NO